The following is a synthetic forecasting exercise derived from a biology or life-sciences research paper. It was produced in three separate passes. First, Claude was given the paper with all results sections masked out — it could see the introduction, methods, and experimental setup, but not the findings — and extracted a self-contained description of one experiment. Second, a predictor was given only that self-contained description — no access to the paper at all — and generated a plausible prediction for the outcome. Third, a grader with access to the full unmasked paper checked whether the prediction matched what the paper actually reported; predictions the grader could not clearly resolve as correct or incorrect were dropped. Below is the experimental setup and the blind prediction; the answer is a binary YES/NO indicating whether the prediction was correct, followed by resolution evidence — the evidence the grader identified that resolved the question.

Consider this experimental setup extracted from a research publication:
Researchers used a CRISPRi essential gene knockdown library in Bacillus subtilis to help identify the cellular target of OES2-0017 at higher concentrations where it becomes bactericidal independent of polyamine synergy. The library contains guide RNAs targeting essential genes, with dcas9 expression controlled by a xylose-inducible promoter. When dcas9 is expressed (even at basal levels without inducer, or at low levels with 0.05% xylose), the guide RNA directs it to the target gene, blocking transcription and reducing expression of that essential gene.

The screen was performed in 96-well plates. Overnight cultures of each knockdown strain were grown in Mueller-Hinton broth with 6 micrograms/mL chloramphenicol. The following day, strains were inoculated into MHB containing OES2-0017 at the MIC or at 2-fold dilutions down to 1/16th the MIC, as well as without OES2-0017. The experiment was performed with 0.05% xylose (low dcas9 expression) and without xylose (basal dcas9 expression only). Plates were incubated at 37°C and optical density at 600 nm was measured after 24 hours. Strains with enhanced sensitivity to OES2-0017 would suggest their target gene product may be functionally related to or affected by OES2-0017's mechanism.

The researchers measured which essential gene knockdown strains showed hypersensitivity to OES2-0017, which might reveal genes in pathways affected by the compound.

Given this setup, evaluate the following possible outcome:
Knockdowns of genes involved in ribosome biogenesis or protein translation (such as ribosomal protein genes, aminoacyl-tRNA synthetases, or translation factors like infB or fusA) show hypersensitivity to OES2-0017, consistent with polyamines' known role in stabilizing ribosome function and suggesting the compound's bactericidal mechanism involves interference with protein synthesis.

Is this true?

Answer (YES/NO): NO